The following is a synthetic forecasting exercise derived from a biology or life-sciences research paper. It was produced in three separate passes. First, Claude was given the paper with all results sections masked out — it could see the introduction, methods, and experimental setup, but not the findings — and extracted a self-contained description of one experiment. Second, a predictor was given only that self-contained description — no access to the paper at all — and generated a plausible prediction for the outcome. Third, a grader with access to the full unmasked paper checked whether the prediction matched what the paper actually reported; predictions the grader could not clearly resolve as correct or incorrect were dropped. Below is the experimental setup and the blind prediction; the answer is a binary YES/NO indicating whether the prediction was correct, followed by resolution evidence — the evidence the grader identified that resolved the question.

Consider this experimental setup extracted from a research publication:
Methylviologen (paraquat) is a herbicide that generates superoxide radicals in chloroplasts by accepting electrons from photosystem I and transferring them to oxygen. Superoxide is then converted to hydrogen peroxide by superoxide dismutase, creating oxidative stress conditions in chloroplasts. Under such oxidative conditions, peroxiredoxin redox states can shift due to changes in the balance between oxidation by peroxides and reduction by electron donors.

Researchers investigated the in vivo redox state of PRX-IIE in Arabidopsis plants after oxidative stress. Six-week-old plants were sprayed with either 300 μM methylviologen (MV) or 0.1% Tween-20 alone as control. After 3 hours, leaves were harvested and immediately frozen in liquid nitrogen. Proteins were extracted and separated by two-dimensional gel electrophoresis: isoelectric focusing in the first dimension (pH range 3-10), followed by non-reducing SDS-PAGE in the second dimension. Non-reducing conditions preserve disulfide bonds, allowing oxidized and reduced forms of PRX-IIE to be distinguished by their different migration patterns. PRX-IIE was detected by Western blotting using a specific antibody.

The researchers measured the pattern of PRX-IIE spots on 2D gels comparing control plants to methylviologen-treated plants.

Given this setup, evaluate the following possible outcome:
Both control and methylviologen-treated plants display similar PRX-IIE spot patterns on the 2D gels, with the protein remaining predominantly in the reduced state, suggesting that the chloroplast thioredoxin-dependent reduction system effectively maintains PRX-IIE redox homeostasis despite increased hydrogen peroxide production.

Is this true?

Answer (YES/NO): NO